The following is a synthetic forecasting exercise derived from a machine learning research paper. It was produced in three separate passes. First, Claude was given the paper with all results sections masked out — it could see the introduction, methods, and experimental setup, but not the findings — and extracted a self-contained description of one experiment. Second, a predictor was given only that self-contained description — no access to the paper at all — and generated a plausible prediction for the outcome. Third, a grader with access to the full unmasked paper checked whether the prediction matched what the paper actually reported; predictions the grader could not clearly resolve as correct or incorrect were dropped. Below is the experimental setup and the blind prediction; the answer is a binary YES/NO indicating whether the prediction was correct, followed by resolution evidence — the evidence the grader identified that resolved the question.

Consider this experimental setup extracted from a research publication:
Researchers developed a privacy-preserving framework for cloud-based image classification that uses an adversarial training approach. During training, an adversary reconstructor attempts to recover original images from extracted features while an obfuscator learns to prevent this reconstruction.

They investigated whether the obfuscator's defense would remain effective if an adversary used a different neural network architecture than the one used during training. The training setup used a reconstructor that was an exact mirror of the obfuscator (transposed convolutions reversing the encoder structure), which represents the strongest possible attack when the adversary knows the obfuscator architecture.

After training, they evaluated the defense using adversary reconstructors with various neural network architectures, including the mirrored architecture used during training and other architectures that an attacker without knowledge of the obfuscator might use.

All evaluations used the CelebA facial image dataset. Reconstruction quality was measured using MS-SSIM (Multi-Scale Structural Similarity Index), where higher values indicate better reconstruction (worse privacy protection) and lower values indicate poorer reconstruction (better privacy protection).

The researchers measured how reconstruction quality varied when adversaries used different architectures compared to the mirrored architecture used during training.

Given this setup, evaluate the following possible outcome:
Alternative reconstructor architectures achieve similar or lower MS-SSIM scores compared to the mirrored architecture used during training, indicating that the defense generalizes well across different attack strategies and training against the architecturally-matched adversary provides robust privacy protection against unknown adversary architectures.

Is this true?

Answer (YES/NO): YES